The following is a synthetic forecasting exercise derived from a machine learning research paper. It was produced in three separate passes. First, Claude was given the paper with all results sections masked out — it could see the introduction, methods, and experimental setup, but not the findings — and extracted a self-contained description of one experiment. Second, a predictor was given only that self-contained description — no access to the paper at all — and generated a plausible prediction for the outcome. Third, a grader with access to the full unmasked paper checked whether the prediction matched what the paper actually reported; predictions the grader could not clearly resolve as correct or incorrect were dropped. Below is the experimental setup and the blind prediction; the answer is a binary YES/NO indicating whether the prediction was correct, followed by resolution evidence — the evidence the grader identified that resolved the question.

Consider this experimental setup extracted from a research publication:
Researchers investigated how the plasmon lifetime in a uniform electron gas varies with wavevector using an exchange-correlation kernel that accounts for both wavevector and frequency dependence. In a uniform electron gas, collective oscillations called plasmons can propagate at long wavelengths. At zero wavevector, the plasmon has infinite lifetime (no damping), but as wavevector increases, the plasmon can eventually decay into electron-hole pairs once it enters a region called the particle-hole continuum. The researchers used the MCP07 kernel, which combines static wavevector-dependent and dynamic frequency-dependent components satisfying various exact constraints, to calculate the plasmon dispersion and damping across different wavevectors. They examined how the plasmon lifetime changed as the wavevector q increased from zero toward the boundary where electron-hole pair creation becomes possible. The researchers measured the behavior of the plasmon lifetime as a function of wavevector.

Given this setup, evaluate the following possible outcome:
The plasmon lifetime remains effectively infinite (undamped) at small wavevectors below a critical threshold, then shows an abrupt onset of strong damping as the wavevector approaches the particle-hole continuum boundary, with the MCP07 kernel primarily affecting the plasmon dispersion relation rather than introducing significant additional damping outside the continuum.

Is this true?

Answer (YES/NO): NO